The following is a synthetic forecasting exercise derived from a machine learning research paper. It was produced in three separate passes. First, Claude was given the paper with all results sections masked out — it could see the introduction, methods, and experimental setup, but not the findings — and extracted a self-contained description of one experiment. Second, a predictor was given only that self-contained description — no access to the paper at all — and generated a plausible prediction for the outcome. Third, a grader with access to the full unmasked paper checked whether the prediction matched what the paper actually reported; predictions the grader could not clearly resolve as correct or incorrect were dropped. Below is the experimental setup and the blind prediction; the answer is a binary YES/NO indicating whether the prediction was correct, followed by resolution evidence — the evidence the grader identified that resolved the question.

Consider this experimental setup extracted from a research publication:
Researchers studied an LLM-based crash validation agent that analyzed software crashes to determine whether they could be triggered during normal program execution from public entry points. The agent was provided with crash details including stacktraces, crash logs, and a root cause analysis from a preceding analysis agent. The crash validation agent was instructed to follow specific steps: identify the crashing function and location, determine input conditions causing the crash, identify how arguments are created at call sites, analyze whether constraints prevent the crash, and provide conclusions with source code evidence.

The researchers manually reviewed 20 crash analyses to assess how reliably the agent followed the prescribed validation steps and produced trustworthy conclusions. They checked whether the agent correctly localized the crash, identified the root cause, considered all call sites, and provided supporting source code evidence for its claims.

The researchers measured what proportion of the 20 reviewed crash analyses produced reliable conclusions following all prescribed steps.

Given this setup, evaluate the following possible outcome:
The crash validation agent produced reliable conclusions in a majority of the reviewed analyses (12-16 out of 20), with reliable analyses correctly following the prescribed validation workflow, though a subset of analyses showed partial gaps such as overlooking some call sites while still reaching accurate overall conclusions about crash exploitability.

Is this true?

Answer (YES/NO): NO